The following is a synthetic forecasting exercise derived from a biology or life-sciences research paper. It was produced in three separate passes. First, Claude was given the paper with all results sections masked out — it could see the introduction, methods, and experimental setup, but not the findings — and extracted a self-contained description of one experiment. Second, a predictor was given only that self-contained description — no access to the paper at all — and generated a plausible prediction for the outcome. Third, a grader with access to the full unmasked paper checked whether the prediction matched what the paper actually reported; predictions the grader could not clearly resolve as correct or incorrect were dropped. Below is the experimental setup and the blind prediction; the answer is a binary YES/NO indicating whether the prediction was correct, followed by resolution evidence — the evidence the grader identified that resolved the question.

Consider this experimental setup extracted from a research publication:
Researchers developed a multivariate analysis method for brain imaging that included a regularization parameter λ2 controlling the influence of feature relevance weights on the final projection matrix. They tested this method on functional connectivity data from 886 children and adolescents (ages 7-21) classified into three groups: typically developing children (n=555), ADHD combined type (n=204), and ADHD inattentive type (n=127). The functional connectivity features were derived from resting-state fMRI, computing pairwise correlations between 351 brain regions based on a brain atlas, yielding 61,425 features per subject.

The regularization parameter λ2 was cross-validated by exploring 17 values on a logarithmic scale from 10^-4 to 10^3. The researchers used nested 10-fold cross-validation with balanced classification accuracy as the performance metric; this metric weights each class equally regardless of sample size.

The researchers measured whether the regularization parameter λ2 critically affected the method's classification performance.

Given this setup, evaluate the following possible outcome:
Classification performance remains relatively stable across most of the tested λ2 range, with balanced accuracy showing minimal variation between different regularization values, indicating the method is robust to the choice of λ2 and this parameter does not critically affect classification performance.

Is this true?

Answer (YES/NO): NO